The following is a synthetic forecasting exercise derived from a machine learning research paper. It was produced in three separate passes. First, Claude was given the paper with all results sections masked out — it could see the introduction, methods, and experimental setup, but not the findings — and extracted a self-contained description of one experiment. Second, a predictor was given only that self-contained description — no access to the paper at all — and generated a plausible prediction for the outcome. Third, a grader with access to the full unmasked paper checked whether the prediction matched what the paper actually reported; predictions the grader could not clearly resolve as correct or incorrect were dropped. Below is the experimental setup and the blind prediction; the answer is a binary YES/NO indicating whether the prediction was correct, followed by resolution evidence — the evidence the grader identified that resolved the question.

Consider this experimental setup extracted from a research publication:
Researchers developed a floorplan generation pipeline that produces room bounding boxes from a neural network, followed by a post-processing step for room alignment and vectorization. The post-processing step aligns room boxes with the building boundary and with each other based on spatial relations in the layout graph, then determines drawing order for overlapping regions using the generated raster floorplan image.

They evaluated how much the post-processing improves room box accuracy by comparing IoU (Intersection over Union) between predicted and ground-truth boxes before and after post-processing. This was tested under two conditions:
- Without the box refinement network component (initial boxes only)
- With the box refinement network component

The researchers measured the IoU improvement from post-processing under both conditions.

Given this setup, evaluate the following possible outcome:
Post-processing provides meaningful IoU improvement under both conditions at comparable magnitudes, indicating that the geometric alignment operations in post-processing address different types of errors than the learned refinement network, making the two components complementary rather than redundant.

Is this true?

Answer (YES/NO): NO